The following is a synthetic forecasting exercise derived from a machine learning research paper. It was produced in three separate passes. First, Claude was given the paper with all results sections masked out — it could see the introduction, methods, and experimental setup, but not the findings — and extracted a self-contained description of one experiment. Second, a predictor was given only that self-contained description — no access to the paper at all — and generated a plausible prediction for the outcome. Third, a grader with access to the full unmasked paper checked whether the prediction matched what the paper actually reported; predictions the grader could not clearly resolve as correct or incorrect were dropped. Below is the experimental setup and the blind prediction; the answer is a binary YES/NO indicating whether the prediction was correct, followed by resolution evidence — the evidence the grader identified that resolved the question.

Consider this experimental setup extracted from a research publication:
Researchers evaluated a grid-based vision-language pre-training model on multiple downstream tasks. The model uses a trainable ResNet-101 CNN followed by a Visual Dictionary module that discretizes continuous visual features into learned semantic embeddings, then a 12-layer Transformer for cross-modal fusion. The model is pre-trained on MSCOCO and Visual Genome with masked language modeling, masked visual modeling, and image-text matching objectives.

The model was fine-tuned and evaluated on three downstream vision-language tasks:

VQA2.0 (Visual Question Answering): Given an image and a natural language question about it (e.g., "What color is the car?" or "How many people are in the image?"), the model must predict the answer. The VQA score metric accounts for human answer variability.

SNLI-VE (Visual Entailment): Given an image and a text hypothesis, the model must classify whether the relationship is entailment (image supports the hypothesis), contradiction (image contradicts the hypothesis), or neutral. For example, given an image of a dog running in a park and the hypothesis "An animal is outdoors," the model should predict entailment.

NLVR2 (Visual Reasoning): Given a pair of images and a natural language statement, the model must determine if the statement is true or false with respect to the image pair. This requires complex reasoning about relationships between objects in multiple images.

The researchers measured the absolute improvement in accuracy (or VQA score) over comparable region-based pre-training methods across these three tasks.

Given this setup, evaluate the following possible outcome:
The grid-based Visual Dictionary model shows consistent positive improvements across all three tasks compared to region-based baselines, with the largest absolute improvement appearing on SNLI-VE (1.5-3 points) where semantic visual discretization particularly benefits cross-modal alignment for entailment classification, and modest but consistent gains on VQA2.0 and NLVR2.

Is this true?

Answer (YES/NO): NO